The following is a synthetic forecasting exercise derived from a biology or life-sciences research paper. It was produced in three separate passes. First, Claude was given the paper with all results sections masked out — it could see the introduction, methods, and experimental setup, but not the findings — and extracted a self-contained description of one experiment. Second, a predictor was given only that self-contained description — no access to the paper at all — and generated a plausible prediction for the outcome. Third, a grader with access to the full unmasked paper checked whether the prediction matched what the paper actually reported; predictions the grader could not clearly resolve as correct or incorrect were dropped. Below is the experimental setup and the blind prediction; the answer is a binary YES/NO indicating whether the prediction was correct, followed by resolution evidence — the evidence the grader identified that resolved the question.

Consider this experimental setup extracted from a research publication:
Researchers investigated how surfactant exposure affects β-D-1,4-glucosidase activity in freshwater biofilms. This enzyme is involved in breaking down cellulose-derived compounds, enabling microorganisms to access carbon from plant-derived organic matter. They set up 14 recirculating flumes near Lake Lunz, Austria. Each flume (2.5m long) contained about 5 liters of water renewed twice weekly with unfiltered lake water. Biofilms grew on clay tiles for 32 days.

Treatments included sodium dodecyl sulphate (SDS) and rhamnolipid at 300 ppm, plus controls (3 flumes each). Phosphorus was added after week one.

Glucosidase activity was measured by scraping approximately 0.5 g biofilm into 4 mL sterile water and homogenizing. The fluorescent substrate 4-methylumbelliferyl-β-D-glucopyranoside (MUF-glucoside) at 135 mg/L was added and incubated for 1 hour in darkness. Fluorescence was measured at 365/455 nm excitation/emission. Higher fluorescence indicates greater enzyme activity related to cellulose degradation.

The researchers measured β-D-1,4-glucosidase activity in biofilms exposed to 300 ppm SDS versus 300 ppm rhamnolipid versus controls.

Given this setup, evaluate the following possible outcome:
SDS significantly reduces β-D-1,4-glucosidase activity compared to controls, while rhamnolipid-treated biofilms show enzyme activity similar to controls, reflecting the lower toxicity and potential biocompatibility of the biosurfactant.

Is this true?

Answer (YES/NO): NO